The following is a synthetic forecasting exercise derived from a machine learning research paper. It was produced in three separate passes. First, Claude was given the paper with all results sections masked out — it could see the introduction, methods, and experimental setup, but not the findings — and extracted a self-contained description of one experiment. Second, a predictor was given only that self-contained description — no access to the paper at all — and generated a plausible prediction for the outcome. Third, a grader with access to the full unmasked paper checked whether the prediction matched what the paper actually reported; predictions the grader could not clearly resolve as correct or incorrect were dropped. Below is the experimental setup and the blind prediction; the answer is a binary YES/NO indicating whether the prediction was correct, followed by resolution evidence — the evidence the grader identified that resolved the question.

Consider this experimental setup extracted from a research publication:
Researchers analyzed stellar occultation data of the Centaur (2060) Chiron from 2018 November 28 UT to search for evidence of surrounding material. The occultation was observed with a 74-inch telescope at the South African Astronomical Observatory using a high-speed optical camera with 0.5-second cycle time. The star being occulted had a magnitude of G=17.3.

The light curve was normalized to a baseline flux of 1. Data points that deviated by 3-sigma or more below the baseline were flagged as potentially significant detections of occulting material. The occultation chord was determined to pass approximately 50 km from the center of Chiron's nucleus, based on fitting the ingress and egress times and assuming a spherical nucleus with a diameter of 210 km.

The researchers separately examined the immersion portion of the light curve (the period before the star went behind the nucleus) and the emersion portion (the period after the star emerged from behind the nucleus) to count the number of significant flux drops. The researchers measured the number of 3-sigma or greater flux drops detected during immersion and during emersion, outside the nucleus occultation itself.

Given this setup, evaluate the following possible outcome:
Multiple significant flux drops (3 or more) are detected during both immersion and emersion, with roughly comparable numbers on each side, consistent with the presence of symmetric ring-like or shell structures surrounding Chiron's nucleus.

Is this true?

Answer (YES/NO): NO